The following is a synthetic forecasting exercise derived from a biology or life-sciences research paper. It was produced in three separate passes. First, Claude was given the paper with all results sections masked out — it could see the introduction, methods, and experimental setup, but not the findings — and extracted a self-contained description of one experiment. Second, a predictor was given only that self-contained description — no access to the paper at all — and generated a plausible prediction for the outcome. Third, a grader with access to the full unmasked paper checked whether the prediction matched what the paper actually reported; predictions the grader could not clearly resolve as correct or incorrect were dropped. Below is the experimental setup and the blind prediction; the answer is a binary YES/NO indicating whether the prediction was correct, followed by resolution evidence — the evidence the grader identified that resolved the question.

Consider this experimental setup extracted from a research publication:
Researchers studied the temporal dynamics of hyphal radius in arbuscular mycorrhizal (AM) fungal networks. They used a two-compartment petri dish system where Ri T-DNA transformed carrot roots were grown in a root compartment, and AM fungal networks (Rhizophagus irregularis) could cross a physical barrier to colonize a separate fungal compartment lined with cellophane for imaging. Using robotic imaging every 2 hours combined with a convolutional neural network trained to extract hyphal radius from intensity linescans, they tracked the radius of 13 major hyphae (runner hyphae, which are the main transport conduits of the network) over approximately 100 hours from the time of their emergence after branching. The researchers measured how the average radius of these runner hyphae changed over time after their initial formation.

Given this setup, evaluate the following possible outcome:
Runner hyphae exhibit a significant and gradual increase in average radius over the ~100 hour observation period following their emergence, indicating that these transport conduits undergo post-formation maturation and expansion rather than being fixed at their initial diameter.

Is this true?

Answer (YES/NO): YES